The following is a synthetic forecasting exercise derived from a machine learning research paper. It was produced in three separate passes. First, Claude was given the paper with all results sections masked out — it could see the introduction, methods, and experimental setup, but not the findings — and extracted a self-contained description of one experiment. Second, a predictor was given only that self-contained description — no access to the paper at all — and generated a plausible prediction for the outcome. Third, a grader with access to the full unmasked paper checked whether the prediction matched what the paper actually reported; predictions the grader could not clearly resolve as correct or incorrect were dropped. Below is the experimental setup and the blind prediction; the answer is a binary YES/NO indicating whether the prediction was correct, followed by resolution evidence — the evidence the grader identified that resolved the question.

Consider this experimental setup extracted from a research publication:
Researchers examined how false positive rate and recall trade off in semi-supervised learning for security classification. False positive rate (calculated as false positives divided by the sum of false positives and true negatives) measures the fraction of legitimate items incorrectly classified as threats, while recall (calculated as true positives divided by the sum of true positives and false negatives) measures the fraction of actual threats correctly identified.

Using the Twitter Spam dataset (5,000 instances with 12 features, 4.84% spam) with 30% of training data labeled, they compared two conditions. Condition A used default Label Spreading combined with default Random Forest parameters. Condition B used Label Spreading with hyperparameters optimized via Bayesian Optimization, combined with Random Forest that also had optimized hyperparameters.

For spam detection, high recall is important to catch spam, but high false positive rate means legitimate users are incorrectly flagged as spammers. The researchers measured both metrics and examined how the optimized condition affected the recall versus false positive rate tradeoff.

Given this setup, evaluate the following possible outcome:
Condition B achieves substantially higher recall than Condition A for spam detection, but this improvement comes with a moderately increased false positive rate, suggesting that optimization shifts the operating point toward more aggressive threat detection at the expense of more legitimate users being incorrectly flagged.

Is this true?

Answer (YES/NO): YES